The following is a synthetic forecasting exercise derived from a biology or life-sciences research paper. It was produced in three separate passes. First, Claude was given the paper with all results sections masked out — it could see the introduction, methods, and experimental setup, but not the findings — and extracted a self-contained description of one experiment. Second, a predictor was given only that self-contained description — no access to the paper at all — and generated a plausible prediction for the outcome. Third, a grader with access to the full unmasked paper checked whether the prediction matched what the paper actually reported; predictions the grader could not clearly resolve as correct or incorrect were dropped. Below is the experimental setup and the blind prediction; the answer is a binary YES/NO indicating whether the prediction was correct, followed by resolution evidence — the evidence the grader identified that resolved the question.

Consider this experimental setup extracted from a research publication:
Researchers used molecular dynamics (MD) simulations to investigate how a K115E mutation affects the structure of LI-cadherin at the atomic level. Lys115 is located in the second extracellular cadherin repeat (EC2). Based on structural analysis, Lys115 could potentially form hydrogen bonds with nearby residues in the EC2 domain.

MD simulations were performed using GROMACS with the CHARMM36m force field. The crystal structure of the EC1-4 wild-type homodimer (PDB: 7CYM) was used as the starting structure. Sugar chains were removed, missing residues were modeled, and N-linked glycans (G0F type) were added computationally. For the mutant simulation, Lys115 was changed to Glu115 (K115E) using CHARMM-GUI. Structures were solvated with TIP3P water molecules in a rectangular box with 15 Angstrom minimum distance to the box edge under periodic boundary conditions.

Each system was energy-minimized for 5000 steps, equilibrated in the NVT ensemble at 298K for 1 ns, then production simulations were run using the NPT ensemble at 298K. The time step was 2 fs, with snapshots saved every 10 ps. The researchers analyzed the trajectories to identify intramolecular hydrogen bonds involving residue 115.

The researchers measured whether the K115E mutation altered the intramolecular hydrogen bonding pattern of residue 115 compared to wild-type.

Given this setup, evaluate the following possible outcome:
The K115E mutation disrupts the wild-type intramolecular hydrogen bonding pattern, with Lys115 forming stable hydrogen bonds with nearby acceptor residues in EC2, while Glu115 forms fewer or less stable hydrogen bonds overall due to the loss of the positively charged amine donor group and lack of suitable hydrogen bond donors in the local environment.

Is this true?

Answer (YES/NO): NO